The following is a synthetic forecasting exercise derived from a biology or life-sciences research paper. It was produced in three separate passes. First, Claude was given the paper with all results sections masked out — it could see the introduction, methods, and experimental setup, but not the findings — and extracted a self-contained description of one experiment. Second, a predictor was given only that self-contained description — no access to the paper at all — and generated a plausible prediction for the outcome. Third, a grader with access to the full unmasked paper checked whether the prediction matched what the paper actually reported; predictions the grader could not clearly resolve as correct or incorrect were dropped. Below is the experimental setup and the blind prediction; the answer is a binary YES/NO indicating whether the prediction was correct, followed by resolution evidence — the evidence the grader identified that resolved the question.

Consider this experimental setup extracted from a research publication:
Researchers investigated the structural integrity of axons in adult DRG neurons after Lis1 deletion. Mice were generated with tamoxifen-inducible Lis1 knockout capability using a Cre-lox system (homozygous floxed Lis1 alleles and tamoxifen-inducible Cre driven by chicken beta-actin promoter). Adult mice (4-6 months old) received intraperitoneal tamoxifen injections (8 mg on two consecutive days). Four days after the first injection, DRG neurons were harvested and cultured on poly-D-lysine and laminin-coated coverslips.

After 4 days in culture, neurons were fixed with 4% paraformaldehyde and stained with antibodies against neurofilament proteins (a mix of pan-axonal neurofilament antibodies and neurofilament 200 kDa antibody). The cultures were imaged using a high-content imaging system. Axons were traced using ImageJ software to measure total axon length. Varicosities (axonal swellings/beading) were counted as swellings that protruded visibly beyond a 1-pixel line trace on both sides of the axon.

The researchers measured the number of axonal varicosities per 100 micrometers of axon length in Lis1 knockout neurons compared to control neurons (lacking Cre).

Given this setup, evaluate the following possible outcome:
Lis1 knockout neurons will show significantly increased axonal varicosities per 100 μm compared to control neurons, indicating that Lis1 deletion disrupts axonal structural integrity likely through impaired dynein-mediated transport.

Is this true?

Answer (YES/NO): YES